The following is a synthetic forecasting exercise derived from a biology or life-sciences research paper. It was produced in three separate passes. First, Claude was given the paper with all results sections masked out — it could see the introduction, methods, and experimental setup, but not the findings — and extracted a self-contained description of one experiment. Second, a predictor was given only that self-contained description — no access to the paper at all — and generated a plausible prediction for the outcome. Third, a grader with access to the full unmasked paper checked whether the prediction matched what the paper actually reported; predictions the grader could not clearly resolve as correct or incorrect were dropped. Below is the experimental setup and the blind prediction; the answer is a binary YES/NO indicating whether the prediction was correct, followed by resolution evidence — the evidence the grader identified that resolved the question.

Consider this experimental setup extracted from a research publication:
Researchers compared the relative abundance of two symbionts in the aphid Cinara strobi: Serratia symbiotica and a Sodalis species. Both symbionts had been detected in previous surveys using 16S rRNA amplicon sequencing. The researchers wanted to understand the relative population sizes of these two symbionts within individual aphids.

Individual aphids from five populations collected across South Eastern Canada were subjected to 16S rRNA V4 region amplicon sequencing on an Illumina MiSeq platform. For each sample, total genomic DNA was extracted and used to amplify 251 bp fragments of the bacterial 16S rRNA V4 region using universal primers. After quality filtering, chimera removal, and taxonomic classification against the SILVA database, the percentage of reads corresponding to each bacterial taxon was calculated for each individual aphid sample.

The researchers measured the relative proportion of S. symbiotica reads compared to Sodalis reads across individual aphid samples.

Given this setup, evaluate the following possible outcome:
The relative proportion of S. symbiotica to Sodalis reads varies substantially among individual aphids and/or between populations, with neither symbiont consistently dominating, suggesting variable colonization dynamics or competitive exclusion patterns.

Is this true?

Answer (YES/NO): NO